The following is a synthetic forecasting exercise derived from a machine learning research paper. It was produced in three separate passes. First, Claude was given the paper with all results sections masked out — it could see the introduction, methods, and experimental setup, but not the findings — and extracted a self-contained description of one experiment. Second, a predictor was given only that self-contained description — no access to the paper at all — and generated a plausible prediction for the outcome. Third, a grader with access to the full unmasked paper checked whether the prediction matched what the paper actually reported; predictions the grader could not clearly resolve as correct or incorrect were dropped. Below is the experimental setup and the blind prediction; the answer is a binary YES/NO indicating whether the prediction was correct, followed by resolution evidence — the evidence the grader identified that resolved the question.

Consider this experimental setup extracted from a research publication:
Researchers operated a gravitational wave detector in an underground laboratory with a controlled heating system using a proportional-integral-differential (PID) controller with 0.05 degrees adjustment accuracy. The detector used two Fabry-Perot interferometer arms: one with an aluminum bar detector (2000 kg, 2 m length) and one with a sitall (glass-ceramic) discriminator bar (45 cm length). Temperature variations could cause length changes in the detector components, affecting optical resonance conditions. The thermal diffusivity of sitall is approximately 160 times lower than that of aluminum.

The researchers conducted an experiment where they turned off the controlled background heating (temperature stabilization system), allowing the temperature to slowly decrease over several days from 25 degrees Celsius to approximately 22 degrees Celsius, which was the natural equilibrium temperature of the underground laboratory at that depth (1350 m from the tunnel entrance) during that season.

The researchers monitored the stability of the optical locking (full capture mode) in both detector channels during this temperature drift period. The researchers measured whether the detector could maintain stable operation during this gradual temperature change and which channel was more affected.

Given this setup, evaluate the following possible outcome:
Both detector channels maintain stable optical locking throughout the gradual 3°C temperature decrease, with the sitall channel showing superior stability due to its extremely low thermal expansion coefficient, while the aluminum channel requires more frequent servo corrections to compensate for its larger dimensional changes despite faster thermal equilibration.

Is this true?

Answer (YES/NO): NO